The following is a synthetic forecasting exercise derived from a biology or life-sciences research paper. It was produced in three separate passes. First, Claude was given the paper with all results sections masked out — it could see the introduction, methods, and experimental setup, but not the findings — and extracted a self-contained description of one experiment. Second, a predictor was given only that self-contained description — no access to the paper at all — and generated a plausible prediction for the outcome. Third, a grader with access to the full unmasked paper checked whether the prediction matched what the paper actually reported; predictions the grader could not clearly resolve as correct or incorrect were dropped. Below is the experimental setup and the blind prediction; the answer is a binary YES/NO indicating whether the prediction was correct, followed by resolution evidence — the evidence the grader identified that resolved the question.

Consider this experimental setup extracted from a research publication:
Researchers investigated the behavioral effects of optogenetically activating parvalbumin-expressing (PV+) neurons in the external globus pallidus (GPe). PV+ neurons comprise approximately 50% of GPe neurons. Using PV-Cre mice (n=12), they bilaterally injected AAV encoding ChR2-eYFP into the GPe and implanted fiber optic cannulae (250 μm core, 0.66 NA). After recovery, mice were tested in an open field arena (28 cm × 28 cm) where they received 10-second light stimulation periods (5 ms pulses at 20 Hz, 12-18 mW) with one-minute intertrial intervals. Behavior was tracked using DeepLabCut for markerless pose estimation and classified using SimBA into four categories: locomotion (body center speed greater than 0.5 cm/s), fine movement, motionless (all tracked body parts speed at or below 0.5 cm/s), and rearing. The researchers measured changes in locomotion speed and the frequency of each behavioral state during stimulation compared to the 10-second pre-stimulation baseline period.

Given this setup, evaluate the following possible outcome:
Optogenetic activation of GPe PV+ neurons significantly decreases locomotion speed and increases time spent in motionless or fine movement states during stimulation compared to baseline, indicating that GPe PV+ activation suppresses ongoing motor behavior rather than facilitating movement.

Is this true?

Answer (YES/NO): NO